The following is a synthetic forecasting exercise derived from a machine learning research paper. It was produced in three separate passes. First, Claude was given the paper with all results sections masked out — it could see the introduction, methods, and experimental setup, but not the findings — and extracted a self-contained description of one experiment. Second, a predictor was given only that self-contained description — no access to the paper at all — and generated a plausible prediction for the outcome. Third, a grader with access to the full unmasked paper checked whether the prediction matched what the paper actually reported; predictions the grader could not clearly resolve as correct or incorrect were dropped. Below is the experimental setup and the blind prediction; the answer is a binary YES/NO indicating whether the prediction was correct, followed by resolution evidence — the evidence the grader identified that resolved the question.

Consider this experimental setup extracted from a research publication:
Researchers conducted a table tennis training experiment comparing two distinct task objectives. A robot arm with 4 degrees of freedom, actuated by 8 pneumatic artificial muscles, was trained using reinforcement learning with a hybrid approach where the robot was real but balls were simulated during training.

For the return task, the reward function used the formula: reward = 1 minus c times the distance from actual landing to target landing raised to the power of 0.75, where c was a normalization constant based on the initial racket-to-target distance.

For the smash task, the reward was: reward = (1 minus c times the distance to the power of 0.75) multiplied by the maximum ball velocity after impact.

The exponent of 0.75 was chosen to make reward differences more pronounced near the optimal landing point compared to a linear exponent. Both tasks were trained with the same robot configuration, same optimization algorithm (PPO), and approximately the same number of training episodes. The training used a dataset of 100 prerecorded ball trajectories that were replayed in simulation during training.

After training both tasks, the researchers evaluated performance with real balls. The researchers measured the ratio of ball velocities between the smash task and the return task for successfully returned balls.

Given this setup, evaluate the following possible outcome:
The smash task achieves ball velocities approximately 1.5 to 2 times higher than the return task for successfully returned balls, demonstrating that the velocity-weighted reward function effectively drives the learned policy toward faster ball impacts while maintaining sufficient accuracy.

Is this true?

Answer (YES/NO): NO